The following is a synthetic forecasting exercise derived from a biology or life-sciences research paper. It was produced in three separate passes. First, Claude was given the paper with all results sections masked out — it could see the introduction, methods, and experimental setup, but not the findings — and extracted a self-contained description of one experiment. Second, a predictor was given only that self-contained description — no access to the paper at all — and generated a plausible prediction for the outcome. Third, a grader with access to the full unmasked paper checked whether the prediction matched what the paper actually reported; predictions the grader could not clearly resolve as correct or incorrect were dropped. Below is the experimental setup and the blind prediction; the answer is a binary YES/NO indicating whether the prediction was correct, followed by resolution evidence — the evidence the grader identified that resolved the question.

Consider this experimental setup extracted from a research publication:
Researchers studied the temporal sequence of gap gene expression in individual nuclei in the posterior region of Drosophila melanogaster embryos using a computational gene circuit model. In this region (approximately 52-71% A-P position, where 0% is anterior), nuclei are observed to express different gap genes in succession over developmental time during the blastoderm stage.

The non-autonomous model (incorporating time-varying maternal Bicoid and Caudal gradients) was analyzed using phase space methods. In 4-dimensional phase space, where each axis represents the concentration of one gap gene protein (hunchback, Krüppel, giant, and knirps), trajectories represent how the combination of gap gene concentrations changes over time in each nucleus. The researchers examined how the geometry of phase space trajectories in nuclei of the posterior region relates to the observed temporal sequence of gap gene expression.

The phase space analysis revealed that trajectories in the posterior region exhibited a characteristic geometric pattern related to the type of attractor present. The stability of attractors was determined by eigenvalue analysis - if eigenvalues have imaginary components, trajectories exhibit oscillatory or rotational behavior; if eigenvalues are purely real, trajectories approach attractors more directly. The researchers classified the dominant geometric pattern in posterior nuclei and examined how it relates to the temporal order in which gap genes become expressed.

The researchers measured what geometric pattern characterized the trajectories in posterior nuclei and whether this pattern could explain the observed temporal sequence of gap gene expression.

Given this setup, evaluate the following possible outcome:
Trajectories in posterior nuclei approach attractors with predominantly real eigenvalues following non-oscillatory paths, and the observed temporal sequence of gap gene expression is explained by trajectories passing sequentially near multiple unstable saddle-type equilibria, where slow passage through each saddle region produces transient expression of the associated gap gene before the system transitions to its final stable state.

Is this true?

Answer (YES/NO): NO